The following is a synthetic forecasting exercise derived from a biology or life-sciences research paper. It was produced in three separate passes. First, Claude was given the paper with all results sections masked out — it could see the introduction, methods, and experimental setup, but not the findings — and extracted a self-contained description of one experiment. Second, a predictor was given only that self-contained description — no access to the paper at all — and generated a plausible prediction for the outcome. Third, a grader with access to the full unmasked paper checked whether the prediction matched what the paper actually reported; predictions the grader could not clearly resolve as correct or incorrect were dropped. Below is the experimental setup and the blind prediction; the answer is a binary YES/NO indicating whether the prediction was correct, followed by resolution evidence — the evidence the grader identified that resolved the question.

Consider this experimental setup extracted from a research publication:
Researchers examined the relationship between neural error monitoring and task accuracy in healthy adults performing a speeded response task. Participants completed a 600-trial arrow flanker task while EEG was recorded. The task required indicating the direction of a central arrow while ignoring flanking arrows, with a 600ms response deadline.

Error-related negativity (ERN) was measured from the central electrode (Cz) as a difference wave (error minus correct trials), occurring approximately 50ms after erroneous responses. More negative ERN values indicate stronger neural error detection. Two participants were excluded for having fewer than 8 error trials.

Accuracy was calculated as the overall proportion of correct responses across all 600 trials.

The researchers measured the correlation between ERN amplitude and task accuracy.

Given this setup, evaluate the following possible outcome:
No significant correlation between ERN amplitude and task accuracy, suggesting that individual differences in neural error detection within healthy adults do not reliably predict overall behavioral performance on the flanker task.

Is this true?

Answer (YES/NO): NO